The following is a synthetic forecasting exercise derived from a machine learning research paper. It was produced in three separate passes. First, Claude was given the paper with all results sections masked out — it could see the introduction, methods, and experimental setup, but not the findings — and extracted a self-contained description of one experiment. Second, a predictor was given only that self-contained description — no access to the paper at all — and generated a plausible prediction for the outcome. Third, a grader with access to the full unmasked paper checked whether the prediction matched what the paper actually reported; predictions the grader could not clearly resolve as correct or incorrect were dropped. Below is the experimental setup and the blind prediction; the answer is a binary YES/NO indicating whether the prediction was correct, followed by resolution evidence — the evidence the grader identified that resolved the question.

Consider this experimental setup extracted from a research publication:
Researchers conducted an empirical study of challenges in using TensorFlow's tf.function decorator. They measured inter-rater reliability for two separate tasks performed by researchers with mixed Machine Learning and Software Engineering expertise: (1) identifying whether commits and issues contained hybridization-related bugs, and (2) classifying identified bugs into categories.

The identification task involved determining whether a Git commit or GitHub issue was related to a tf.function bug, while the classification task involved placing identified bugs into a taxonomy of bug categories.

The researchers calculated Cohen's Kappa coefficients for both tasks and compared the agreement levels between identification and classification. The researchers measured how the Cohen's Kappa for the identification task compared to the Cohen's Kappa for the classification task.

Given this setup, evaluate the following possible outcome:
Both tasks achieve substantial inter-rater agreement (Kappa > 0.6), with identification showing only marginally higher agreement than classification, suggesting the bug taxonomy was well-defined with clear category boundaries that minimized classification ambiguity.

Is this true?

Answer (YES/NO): NO